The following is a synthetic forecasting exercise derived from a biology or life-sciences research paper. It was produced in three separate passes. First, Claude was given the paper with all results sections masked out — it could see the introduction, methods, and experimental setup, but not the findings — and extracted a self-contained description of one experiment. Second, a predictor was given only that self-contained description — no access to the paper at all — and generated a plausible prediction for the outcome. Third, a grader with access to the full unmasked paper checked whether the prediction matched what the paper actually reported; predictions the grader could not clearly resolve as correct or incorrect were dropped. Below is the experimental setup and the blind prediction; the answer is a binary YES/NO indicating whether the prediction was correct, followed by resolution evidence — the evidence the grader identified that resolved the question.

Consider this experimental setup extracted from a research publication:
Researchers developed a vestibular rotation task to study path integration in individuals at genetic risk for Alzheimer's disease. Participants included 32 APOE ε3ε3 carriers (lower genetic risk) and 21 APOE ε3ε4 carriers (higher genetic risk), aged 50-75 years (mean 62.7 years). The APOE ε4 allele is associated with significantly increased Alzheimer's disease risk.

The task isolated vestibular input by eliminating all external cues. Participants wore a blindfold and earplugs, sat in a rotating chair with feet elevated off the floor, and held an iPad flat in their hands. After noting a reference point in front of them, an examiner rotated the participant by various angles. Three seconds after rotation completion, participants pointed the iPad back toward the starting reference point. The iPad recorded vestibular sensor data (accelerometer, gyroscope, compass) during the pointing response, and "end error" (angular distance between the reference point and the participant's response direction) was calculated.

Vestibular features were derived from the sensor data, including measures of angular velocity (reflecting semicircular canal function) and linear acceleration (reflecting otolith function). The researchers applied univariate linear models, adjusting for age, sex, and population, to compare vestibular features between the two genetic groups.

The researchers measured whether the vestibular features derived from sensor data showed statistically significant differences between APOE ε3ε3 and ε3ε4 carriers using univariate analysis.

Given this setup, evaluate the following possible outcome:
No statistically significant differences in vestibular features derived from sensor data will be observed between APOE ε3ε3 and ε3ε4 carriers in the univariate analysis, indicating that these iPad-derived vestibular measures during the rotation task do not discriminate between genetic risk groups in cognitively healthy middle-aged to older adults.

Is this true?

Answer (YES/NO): YES